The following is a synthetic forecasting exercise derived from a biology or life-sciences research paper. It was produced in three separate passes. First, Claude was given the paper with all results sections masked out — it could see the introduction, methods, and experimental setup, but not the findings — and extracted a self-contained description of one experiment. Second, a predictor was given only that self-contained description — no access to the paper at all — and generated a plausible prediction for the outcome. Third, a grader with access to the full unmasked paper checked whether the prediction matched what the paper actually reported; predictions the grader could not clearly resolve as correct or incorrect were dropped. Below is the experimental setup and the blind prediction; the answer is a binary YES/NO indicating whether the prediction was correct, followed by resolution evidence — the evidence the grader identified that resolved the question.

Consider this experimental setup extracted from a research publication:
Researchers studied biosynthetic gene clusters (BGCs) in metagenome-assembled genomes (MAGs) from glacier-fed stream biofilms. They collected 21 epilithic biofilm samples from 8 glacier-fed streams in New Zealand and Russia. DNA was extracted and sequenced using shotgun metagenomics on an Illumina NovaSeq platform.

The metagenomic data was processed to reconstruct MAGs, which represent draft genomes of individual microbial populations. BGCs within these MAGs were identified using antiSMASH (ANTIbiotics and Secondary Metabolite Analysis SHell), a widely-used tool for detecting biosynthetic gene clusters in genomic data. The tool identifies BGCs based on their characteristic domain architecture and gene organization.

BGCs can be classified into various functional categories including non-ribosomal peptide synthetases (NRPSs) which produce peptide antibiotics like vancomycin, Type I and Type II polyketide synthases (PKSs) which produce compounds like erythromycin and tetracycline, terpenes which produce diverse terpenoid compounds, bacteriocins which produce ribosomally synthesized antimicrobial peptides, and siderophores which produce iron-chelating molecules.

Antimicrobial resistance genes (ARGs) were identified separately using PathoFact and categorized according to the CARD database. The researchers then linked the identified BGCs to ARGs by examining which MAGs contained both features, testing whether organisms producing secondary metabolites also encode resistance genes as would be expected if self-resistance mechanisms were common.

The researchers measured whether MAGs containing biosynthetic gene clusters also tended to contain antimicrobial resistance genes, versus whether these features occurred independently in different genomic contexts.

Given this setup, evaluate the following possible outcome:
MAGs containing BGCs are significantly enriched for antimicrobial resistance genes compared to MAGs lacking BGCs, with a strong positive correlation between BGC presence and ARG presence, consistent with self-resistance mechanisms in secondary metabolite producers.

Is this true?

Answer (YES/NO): NO